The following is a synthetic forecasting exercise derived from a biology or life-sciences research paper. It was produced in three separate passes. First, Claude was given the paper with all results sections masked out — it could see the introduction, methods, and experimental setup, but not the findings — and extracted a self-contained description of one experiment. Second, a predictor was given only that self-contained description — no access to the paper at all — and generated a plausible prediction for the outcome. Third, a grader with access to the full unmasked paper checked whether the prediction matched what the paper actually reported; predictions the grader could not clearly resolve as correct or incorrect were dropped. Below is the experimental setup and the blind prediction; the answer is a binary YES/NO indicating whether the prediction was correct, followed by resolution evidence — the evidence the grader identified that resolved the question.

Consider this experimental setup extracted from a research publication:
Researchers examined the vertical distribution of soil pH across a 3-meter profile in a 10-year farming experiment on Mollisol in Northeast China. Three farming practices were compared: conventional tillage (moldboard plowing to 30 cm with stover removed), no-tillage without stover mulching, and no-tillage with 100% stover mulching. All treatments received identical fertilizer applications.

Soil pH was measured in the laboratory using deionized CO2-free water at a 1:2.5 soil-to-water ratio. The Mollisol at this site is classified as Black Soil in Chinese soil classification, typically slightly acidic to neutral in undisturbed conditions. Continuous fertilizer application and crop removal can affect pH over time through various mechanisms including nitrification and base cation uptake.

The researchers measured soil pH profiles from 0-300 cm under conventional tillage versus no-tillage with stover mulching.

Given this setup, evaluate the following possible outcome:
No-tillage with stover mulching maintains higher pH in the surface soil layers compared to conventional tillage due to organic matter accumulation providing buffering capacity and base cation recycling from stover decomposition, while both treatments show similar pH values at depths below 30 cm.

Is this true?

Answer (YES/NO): NO